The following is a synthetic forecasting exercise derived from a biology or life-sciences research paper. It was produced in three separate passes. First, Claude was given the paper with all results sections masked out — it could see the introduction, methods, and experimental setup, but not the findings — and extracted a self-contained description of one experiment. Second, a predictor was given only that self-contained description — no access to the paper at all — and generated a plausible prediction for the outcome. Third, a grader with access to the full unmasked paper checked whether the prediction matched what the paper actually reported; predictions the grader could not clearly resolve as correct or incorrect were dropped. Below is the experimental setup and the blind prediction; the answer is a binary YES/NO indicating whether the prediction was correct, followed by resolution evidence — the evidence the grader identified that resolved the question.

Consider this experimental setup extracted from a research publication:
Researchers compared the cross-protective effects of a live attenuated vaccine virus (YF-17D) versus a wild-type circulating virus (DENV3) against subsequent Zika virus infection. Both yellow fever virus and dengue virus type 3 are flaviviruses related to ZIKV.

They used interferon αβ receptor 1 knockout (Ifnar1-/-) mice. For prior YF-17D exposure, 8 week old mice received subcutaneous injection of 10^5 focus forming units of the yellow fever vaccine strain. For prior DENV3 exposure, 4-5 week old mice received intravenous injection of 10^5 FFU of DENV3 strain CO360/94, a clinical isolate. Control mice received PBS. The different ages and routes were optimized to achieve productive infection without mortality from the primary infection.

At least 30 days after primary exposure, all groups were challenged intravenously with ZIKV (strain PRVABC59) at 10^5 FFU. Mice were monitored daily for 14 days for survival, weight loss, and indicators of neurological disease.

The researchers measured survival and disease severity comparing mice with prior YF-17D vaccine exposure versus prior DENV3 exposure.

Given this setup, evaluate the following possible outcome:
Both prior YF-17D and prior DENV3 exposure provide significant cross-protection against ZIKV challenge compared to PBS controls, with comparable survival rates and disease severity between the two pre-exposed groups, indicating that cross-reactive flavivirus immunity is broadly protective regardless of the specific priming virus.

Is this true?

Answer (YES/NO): NO